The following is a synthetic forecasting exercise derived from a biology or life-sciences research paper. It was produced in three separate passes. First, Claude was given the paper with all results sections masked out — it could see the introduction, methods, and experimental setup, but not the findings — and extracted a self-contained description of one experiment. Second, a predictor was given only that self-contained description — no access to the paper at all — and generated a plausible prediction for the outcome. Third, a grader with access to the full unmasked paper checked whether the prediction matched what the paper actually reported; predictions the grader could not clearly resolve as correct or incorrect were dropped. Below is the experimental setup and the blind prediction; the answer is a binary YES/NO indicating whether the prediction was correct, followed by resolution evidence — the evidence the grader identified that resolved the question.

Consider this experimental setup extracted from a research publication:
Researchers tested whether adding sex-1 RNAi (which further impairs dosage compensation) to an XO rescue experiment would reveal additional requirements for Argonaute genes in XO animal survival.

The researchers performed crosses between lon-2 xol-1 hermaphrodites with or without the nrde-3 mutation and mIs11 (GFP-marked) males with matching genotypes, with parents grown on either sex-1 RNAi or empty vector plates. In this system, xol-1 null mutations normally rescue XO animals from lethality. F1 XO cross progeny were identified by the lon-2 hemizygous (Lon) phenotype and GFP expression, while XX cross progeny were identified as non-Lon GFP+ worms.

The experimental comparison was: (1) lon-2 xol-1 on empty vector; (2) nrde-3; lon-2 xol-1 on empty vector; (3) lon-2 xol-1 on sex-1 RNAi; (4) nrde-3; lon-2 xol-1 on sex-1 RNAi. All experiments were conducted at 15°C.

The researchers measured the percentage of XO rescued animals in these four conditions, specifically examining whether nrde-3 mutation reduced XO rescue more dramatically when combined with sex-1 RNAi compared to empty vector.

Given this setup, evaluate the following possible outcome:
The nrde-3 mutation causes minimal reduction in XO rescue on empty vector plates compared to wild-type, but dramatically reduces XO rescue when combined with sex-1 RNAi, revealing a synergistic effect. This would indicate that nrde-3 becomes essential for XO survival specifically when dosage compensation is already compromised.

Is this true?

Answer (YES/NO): NO